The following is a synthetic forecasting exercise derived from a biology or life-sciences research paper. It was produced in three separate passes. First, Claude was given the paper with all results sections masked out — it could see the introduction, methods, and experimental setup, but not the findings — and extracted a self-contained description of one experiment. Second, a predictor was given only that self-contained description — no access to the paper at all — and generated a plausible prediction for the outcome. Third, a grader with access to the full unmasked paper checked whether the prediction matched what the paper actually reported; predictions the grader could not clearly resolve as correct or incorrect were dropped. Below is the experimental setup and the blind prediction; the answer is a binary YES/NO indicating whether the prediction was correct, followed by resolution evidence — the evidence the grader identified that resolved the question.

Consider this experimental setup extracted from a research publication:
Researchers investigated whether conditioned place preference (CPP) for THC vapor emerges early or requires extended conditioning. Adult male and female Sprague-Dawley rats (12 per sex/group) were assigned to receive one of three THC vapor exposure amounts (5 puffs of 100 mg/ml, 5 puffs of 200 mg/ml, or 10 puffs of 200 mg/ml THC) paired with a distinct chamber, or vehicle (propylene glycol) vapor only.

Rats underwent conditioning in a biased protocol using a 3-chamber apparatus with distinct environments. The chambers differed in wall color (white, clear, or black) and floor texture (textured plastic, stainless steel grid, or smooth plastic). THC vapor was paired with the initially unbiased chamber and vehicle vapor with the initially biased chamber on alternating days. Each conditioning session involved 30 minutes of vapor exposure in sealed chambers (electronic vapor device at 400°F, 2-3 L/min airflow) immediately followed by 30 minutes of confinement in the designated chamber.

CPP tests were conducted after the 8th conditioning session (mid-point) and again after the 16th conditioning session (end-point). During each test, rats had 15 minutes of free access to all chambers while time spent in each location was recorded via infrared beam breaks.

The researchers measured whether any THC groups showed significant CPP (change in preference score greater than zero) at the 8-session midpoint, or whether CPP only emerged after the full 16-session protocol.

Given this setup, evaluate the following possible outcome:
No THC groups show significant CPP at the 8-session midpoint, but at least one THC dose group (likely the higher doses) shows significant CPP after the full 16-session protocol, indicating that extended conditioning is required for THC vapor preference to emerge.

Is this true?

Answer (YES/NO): NO